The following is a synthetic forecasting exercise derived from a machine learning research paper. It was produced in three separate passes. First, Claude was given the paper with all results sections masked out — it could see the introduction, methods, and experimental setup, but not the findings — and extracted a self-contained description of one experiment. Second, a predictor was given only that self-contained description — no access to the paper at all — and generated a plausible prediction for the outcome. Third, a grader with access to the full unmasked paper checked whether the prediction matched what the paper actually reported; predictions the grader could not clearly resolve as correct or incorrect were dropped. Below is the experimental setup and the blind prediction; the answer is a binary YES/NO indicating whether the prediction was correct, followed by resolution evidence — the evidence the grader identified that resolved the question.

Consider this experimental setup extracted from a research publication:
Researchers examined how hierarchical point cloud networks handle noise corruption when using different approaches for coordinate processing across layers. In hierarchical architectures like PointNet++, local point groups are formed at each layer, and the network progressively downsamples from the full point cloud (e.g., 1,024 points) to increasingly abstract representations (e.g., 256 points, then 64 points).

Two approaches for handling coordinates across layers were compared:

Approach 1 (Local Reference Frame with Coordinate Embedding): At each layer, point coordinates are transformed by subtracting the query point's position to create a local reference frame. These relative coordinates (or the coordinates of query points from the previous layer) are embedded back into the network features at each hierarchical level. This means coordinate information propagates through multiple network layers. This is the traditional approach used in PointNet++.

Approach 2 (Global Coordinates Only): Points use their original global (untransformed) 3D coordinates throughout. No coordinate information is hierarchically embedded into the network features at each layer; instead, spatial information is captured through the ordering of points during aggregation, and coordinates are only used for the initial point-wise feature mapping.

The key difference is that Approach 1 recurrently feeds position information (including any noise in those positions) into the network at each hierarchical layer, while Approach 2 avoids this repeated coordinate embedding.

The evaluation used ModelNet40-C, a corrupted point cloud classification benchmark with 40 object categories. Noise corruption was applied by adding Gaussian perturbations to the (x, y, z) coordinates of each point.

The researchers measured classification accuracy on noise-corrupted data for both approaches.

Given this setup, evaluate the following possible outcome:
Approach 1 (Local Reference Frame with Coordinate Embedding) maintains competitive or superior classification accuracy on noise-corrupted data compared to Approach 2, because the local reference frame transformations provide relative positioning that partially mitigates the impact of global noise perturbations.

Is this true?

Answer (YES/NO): NO